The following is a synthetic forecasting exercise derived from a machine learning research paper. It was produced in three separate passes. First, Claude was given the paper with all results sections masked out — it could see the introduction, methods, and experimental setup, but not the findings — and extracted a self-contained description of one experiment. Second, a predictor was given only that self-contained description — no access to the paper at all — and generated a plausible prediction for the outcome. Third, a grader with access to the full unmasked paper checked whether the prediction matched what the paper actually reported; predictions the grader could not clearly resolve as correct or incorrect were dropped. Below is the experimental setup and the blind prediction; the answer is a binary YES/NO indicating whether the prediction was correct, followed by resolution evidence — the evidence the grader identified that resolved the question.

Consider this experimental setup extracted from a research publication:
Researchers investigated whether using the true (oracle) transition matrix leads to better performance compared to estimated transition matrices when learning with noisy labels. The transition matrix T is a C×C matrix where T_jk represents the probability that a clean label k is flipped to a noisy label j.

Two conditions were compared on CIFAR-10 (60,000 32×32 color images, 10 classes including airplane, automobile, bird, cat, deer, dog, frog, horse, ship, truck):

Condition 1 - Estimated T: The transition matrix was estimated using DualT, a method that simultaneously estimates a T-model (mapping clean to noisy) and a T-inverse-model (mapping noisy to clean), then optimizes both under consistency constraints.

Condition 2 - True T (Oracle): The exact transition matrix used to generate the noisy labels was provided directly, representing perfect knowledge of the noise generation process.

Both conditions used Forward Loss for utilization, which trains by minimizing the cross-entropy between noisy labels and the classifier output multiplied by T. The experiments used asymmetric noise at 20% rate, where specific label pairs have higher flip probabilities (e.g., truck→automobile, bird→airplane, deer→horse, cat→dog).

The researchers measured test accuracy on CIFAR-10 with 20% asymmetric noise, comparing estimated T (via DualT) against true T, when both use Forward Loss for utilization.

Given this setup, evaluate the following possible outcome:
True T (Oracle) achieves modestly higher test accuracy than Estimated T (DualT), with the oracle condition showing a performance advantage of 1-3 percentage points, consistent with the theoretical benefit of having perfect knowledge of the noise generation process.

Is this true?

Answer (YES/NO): NO